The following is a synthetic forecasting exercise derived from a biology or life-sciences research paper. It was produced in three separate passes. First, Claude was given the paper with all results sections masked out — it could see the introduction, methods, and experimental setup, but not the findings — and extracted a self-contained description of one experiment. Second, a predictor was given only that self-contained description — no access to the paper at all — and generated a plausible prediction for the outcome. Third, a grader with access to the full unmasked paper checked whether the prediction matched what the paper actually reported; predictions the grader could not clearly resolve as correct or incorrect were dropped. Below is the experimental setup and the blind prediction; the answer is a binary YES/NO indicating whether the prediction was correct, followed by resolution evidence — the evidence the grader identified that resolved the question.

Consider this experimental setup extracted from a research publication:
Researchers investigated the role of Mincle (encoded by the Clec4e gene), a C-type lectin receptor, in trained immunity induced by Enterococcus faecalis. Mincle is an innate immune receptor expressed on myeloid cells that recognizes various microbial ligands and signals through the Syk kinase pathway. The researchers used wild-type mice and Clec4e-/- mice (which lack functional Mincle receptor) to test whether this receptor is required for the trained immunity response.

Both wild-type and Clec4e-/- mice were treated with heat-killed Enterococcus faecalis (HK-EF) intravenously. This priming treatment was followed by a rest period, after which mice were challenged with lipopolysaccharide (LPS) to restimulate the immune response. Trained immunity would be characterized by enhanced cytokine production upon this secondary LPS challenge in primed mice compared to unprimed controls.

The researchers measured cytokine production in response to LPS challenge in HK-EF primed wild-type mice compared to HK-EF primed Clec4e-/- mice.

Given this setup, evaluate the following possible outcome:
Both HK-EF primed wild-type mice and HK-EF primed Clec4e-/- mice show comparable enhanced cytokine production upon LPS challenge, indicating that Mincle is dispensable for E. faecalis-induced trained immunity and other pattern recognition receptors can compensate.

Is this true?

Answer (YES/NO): NO